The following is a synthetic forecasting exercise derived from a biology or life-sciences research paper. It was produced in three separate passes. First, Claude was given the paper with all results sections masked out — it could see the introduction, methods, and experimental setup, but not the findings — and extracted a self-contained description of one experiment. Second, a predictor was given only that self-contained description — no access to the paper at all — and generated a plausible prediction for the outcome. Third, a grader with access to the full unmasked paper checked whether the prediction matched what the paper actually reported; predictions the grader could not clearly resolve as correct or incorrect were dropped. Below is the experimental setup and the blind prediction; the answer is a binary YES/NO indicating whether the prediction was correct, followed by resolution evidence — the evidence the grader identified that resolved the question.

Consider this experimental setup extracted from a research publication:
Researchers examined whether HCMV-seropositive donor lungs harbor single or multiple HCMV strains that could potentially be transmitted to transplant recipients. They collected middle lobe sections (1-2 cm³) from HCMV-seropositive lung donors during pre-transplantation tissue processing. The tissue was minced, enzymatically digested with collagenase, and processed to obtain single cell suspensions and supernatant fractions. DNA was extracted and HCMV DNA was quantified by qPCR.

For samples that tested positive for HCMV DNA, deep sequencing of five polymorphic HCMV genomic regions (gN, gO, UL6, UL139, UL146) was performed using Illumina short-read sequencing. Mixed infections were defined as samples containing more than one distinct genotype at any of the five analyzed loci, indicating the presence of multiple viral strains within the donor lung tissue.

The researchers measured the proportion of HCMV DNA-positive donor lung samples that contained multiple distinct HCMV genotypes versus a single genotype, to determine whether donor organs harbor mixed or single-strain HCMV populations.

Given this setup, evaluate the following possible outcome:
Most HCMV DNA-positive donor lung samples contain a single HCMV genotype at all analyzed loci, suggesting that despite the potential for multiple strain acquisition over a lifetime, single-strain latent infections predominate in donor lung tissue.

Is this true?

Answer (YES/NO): NO